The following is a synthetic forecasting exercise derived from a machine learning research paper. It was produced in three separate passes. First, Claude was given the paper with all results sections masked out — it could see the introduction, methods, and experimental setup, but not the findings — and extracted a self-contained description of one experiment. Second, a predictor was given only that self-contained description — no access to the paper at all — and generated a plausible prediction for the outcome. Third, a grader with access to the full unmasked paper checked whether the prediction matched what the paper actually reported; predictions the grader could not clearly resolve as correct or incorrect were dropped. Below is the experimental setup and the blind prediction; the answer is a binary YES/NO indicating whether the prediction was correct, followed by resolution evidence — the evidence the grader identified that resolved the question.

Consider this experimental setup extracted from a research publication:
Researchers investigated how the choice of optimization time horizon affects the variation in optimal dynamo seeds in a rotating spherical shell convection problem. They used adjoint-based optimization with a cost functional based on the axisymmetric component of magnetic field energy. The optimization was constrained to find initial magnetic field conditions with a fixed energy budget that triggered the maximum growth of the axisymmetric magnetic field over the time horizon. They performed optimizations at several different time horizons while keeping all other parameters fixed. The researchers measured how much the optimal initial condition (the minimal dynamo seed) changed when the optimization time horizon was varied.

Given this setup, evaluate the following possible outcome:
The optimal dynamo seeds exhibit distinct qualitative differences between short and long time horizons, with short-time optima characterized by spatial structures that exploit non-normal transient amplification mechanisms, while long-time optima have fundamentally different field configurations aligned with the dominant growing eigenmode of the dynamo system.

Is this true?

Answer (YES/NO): NO